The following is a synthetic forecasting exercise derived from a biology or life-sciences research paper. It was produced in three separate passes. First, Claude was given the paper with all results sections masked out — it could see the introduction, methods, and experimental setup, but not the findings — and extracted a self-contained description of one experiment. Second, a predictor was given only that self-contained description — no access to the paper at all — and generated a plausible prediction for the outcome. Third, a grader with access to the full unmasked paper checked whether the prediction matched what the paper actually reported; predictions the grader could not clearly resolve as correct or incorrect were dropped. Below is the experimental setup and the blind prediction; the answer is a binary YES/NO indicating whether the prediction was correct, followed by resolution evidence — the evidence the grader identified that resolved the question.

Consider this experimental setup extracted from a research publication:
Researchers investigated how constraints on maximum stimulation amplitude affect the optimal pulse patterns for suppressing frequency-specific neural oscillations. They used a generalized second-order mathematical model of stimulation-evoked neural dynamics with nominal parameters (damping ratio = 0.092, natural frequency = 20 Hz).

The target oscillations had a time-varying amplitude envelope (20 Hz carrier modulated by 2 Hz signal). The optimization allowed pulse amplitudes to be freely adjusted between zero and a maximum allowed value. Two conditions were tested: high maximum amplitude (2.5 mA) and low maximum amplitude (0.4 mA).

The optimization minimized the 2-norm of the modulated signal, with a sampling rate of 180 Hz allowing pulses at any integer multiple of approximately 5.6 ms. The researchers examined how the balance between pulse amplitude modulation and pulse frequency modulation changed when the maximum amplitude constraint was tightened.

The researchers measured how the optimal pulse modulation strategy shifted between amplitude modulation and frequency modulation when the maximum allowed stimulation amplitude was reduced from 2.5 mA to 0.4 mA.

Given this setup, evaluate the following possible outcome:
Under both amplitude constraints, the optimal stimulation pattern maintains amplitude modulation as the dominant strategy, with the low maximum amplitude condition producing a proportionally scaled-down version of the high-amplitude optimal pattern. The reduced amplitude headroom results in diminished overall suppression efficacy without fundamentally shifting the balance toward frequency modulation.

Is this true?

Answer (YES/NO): NO